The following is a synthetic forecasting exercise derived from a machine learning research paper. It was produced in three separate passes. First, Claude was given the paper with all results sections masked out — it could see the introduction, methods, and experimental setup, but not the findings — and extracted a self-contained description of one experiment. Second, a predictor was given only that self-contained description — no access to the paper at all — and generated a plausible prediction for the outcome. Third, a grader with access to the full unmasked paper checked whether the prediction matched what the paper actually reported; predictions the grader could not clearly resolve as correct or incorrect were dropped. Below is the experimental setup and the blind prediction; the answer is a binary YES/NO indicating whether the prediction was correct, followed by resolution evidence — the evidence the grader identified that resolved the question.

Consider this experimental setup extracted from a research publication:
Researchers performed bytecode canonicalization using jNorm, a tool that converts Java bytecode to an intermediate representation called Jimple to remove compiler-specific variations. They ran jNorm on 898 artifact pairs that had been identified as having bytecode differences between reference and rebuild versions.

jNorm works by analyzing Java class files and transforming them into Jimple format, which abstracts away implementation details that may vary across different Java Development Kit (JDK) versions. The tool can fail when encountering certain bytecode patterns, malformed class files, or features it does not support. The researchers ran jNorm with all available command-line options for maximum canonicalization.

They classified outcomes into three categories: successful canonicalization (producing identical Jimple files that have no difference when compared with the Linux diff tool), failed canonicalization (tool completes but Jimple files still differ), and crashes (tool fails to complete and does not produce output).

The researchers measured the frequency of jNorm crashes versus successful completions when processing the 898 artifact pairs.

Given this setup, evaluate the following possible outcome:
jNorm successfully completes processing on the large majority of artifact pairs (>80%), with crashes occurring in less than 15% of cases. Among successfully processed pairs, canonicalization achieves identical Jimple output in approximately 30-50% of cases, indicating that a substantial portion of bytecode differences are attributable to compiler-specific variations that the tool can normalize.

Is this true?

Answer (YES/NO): NO